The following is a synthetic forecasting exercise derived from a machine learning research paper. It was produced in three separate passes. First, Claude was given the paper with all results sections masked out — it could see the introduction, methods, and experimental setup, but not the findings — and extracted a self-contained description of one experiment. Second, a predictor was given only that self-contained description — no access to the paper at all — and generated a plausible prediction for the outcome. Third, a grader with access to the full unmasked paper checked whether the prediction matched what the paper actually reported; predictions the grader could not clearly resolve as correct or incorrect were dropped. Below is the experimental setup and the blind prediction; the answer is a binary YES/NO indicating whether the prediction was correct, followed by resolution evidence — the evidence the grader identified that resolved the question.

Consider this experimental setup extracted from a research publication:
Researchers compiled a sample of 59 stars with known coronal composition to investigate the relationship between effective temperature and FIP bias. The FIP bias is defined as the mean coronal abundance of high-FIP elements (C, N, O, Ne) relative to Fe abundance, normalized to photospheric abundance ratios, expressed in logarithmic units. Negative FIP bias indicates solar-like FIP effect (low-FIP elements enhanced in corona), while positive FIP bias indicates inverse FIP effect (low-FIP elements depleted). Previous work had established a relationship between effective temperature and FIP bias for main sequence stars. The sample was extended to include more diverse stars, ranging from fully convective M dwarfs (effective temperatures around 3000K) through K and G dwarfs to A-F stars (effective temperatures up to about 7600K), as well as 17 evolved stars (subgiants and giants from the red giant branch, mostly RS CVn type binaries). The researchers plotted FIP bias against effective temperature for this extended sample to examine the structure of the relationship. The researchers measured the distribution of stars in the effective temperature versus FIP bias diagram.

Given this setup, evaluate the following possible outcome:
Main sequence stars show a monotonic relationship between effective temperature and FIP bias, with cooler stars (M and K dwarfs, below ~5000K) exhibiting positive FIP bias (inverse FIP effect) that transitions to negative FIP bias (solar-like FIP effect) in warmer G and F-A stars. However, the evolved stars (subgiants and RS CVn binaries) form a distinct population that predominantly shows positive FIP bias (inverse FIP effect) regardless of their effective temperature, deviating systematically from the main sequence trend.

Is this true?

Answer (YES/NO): NO